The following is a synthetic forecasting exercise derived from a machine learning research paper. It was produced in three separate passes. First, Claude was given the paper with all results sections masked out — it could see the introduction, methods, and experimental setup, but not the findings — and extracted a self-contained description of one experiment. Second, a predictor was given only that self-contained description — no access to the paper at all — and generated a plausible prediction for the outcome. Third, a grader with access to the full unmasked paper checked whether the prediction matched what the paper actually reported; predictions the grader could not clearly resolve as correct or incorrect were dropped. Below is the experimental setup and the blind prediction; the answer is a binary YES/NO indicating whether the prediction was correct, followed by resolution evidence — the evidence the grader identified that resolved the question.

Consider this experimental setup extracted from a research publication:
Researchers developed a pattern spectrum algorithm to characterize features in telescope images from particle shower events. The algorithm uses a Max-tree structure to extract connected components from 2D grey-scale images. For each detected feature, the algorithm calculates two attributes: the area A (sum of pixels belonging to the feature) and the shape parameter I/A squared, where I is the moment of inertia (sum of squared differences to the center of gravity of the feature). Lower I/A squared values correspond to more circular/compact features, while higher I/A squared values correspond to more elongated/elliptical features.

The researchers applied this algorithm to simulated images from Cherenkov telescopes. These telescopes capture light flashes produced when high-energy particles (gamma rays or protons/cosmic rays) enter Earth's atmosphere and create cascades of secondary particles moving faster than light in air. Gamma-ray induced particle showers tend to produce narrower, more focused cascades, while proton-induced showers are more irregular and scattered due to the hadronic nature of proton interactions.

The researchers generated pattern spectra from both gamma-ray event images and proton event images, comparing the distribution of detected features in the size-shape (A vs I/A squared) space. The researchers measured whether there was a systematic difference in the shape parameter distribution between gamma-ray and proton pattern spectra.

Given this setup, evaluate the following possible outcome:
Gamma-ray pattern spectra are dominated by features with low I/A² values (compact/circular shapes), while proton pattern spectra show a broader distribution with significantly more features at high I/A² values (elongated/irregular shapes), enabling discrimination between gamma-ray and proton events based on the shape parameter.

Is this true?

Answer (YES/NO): NO